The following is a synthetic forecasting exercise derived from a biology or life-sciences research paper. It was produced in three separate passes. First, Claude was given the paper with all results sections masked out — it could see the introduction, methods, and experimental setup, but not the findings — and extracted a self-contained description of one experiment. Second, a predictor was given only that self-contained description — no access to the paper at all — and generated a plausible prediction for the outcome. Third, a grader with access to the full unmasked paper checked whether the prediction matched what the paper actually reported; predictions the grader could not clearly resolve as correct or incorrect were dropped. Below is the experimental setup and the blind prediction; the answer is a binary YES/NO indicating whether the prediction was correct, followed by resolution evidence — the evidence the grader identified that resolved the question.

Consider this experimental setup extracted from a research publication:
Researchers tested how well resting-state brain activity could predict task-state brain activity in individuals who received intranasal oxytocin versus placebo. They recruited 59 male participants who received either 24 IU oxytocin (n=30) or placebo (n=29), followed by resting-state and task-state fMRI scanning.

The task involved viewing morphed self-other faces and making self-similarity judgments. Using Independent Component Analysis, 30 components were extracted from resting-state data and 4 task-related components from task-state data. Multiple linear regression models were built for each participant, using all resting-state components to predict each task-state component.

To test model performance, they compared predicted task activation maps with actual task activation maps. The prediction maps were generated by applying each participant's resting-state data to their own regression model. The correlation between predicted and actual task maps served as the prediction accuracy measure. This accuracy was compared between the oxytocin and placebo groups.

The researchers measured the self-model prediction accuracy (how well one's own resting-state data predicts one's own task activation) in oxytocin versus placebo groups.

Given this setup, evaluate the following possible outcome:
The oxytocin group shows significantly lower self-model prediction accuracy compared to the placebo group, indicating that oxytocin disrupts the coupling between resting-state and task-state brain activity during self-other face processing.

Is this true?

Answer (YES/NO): NO